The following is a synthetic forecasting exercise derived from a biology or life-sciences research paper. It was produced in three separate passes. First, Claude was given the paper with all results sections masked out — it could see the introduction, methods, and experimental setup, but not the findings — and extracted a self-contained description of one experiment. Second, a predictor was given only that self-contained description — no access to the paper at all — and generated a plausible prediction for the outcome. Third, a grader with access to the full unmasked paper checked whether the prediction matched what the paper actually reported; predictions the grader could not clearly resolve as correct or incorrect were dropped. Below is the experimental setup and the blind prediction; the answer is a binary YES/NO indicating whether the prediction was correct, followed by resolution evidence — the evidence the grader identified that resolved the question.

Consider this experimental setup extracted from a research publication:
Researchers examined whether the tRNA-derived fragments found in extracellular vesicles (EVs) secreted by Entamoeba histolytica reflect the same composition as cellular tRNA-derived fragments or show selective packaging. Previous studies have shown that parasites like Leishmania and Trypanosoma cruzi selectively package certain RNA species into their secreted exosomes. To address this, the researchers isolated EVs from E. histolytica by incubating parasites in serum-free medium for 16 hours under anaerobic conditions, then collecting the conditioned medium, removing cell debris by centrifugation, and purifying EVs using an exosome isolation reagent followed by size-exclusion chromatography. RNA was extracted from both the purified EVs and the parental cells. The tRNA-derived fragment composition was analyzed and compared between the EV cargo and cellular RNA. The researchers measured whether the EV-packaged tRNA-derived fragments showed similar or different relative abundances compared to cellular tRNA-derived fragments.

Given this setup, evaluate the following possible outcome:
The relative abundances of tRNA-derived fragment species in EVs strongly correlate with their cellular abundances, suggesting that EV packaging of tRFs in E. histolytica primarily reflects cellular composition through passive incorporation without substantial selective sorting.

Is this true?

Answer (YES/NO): YES